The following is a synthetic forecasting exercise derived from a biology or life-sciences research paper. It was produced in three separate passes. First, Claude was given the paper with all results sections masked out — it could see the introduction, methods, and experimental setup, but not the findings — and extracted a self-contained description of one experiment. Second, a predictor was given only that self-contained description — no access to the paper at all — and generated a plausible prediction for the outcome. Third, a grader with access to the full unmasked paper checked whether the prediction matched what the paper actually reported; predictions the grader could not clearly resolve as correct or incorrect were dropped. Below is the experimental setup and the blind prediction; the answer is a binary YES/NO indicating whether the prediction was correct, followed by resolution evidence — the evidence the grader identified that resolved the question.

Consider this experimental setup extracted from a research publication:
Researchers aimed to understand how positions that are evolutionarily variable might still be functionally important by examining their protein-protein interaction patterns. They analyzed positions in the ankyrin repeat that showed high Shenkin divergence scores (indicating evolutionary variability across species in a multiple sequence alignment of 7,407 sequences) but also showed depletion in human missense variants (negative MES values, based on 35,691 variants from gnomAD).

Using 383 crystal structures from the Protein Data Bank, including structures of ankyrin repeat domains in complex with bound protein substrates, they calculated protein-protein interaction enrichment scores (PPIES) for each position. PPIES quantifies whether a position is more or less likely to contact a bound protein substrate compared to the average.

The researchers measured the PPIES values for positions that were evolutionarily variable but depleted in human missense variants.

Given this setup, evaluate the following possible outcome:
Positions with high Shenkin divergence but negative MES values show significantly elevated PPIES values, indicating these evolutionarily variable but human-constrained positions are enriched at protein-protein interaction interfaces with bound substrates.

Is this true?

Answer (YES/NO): YES